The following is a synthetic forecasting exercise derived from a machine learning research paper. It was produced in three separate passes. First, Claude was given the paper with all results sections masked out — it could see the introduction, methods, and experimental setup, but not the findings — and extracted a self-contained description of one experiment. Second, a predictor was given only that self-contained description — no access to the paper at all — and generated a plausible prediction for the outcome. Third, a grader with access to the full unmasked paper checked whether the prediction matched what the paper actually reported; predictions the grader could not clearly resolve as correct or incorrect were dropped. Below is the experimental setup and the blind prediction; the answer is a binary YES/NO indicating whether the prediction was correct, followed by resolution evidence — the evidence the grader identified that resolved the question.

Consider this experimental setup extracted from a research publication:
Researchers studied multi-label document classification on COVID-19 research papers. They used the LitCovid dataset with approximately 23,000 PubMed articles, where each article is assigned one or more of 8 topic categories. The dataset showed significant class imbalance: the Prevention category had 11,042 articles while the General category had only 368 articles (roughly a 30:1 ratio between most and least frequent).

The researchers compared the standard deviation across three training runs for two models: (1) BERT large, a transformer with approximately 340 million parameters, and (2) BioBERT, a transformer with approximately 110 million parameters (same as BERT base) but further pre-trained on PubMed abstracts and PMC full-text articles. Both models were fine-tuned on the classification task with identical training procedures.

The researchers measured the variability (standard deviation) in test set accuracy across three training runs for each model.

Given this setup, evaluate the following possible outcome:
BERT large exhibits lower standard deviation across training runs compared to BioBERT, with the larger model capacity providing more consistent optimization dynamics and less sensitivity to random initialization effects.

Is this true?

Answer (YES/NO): NO